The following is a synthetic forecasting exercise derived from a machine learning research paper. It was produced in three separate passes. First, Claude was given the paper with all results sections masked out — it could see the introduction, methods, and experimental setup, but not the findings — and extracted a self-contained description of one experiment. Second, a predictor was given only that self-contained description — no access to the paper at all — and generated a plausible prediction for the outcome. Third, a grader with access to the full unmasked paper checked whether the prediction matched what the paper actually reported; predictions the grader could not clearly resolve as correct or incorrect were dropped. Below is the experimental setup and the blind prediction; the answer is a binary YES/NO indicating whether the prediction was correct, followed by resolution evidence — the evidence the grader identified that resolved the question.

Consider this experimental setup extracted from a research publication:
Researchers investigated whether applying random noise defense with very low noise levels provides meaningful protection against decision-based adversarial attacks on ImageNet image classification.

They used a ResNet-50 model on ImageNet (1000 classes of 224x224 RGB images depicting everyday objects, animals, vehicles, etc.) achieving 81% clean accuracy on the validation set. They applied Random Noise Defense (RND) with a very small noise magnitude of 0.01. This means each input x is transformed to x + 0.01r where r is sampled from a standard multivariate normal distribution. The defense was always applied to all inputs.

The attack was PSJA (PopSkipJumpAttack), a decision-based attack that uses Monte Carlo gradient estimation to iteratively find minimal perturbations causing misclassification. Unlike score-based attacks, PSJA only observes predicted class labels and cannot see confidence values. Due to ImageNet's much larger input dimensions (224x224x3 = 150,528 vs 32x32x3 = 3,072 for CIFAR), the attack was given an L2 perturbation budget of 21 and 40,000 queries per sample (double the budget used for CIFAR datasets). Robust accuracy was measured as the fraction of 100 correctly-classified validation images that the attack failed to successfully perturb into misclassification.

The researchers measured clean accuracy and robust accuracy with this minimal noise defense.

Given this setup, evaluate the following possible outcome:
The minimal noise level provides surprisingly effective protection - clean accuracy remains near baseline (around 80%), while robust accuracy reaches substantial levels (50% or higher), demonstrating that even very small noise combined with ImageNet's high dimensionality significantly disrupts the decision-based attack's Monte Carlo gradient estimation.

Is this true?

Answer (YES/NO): YES